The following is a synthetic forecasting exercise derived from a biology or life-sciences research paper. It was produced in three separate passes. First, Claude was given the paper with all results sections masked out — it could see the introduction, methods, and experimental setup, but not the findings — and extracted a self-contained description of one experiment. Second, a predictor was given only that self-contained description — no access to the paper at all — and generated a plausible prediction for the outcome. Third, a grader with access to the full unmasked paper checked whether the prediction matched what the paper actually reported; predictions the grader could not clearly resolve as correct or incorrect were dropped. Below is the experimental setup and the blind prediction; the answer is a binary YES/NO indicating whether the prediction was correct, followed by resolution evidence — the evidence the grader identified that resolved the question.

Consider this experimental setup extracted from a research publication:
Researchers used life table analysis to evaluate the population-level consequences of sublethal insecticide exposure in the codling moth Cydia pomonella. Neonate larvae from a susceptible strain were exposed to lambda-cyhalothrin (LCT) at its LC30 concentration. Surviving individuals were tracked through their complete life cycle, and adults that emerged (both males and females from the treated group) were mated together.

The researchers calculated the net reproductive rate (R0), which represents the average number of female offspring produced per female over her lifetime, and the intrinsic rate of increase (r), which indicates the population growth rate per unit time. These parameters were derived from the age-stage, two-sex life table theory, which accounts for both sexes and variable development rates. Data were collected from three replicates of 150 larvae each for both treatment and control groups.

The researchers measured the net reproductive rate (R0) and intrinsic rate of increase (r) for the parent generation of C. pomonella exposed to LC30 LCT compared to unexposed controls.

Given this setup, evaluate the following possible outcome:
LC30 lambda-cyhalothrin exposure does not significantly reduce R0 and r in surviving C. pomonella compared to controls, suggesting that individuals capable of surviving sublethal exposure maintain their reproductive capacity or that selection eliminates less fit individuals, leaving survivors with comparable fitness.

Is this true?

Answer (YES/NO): NO